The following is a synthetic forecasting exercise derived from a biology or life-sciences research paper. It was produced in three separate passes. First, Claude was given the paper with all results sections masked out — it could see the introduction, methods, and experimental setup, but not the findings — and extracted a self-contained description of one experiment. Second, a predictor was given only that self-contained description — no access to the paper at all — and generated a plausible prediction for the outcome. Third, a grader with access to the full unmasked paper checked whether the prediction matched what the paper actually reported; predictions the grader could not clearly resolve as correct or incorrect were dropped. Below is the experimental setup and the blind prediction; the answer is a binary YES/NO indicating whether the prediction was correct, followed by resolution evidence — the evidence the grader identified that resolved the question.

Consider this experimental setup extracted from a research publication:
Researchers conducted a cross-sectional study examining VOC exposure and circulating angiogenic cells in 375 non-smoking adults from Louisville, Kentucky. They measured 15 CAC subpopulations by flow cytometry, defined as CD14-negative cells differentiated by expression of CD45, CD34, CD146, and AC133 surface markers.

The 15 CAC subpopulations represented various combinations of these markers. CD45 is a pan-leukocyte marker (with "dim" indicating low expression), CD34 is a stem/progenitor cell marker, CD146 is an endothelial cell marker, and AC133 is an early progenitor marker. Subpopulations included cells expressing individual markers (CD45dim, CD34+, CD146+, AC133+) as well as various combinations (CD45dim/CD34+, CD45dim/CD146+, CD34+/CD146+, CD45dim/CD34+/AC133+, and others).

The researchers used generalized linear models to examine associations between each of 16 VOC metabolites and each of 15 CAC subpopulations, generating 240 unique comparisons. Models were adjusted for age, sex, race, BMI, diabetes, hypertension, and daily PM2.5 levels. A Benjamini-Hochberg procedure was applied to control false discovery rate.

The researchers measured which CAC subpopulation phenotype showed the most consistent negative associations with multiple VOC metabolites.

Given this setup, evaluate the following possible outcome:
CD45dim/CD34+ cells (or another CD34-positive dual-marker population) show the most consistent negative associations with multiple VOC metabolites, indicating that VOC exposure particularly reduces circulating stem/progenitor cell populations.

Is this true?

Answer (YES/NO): NO